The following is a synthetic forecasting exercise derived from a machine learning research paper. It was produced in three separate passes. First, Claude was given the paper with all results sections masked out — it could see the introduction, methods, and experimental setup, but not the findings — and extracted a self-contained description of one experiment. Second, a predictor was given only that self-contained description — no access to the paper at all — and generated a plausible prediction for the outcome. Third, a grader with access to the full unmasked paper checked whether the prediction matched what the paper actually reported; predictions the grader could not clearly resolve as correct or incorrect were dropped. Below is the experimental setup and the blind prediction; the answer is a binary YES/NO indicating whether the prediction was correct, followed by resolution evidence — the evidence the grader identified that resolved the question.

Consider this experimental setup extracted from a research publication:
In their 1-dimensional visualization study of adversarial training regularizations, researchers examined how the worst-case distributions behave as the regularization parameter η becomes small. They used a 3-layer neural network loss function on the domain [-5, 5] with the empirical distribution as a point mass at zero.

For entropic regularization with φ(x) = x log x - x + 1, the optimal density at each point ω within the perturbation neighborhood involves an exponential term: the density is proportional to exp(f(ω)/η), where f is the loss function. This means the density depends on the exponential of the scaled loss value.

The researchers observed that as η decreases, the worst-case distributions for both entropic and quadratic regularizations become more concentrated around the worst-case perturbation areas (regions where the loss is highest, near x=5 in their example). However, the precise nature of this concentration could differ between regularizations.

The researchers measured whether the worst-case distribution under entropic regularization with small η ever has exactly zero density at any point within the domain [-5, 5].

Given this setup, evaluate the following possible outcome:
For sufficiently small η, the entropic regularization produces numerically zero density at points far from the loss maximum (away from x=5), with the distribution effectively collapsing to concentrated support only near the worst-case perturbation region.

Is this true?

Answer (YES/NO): NO